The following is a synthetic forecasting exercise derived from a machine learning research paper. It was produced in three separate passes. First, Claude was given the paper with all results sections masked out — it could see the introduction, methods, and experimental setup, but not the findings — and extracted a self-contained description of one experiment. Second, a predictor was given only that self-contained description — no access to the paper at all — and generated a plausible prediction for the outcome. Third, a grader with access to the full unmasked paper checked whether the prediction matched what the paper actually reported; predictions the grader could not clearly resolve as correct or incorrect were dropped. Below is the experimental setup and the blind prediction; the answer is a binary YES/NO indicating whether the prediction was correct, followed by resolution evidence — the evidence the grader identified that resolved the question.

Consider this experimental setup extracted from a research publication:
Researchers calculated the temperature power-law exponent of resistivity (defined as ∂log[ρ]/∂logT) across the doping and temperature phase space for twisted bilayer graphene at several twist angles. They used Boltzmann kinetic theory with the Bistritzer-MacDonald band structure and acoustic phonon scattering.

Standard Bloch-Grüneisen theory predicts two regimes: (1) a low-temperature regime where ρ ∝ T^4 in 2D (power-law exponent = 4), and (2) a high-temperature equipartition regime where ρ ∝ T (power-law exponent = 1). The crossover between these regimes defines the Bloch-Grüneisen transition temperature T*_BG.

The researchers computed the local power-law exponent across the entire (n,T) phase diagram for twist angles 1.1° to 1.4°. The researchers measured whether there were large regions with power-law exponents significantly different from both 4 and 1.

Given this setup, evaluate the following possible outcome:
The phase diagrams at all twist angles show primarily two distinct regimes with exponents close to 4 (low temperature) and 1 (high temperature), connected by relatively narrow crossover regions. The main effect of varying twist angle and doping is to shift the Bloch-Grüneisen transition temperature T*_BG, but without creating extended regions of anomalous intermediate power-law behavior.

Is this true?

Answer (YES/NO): NO